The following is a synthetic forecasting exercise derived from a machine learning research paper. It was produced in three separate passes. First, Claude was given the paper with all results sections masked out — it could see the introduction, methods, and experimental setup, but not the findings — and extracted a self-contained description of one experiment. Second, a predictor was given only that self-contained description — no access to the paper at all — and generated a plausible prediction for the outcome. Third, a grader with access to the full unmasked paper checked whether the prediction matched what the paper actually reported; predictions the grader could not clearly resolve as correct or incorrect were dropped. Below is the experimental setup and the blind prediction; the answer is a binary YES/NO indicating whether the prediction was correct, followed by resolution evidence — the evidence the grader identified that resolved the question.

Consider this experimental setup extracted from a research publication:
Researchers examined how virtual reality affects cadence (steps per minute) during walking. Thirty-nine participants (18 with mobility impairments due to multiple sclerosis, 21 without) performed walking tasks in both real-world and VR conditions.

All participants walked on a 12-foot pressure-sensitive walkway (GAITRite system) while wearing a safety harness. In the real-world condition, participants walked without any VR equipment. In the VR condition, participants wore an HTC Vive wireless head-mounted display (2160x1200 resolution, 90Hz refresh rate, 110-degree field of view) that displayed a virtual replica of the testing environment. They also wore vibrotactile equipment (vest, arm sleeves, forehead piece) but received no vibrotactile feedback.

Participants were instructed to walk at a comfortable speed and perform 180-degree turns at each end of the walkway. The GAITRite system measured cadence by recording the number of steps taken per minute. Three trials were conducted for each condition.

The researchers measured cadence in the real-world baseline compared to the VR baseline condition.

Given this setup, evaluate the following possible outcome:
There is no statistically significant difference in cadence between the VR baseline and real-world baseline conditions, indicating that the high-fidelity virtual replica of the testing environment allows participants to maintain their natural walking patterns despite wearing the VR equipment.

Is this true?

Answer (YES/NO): NO